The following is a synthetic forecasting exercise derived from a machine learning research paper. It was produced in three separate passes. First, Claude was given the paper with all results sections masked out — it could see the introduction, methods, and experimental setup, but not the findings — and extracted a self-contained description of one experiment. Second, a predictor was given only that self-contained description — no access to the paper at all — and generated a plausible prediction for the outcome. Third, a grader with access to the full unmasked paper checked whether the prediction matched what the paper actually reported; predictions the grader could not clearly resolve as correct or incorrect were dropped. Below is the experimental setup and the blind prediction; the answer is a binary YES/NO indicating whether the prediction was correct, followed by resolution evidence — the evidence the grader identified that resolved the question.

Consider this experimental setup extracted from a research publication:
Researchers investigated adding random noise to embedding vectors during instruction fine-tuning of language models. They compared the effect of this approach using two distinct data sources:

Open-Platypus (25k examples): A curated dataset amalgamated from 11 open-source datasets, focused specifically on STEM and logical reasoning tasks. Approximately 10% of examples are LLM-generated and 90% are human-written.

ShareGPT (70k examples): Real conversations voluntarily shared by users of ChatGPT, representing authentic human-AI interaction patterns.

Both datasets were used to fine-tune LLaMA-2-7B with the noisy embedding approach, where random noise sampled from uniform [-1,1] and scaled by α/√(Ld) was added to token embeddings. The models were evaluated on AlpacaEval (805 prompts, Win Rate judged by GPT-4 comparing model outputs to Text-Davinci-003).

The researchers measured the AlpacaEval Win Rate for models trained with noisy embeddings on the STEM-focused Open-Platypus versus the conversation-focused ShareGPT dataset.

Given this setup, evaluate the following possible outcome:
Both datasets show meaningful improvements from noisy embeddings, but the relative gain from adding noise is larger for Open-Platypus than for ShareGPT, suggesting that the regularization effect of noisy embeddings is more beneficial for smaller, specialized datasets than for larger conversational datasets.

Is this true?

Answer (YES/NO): YES